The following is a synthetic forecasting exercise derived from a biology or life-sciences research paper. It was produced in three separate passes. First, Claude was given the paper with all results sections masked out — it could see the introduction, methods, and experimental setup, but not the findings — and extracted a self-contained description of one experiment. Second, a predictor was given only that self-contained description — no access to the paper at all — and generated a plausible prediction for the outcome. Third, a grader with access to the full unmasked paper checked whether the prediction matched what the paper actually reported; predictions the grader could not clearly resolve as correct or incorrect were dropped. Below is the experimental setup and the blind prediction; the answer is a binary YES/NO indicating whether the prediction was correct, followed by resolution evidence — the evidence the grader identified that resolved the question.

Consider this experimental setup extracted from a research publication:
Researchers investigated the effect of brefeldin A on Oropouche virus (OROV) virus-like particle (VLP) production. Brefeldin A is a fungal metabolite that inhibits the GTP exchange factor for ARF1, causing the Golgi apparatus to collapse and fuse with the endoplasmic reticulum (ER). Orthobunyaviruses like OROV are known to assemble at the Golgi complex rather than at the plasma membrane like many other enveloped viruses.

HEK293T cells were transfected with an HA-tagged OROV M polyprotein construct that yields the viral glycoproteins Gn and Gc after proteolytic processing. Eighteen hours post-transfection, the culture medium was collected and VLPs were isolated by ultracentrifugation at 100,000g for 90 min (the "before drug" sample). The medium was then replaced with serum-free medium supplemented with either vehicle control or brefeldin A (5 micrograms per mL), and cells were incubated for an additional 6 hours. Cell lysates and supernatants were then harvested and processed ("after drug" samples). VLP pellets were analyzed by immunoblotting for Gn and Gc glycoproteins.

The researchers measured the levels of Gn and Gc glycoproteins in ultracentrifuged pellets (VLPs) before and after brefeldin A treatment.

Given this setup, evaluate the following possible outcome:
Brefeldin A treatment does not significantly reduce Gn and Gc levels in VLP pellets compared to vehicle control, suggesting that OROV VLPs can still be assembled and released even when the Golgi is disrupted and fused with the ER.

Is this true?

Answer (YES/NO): NO